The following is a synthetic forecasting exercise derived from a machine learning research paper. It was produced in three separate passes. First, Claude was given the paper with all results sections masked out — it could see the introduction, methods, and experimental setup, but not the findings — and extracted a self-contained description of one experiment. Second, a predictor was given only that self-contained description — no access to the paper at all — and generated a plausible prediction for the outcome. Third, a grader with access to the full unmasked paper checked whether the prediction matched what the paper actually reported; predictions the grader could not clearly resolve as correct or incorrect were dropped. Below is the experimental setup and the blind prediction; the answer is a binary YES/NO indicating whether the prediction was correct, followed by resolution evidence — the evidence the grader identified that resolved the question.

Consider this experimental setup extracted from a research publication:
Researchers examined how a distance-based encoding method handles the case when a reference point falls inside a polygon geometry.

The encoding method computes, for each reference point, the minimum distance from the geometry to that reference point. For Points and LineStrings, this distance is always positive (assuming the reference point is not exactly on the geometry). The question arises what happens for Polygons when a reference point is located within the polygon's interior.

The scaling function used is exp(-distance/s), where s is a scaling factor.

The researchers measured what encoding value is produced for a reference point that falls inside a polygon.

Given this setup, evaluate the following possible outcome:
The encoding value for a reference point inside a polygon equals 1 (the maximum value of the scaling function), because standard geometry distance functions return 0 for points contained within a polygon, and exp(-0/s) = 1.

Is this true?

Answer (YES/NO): YES